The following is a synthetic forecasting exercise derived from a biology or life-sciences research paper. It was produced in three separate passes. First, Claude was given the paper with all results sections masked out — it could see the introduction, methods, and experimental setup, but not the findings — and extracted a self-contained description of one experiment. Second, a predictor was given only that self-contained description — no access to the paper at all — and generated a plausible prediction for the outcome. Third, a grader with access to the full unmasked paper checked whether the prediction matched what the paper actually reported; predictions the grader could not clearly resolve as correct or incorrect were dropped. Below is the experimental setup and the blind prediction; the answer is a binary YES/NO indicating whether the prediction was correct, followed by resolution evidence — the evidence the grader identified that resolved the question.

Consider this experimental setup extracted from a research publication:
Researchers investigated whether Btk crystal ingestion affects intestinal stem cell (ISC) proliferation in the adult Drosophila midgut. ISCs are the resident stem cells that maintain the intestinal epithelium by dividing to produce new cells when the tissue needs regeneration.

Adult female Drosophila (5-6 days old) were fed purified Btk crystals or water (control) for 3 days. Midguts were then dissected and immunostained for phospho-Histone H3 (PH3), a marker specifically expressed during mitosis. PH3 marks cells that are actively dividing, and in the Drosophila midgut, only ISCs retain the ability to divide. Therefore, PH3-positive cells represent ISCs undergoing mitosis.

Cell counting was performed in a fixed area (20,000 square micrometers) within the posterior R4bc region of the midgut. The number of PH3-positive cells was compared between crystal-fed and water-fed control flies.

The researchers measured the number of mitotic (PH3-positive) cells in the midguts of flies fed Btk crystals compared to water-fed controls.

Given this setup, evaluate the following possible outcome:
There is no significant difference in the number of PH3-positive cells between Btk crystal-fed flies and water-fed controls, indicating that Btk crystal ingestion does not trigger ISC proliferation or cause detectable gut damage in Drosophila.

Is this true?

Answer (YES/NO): NO